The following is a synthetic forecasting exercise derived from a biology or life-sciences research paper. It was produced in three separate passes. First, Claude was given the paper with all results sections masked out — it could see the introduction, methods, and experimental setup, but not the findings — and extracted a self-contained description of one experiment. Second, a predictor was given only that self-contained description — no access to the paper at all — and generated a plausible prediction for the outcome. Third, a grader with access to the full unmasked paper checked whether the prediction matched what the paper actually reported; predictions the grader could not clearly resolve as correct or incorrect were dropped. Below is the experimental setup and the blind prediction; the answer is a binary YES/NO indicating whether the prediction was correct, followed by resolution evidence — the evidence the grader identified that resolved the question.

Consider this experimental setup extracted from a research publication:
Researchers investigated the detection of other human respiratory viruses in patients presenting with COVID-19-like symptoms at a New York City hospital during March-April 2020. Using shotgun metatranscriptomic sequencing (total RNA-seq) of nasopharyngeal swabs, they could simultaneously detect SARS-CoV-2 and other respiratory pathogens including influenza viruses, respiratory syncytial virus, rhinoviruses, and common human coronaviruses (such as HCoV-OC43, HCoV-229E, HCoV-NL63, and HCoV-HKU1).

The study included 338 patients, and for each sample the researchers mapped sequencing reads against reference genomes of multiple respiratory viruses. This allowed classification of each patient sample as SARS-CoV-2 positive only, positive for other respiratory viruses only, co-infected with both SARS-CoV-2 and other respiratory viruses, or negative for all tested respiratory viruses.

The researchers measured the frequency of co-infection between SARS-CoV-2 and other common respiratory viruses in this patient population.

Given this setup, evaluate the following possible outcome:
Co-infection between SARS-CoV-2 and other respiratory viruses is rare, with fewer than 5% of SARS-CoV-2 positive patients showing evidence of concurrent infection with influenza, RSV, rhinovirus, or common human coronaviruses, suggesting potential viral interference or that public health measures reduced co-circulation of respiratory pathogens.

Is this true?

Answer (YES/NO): YES